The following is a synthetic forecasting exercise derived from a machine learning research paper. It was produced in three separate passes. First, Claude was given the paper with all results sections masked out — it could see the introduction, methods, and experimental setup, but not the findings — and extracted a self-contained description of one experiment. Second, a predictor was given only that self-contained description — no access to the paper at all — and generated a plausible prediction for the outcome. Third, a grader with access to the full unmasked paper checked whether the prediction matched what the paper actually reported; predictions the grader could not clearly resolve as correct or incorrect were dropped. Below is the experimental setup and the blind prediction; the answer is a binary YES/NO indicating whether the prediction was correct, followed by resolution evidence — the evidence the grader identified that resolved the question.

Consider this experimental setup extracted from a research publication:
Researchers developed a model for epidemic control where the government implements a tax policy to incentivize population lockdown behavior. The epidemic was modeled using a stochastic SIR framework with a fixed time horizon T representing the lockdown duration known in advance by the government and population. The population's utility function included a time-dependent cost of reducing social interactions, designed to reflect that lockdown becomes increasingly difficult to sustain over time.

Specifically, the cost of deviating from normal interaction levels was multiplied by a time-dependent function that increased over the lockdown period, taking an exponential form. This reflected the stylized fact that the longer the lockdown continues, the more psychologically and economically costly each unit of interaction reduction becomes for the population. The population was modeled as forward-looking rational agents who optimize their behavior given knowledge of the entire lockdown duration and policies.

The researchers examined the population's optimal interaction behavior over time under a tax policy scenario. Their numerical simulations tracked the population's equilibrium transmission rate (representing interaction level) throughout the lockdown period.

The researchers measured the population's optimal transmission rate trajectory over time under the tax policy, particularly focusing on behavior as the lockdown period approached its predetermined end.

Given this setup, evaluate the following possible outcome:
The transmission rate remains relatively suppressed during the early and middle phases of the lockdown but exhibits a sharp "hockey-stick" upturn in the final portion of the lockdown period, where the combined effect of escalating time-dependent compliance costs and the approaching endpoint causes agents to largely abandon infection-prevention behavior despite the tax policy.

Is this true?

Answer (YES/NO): NO